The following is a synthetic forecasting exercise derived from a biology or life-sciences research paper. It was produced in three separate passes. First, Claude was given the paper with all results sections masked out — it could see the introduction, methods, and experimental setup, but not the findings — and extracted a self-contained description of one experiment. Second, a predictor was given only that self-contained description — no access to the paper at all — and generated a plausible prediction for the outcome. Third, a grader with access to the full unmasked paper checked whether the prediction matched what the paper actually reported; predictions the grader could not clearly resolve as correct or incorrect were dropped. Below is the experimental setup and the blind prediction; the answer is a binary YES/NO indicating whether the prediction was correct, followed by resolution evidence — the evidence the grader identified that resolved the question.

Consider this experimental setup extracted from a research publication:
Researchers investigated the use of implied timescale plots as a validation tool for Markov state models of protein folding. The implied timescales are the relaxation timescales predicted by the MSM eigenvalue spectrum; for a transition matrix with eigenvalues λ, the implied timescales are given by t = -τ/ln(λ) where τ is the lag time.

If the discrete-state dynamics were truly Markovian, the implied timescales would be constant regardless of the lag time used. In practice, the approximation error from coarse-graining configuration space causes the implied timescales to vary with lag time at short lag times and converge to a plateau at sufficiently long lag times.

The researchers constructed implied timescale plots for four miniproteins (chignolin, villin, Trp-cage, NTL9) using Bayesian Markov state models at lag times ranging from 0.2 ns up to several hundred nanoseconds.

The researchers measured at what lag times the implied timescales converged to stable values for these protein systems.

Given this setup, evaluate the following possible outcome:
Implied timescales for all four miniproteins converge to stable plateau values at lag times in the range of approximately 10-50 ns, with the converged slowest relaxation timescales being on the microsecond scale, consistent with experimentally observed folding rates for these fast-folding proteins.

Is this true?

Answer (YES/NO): NO